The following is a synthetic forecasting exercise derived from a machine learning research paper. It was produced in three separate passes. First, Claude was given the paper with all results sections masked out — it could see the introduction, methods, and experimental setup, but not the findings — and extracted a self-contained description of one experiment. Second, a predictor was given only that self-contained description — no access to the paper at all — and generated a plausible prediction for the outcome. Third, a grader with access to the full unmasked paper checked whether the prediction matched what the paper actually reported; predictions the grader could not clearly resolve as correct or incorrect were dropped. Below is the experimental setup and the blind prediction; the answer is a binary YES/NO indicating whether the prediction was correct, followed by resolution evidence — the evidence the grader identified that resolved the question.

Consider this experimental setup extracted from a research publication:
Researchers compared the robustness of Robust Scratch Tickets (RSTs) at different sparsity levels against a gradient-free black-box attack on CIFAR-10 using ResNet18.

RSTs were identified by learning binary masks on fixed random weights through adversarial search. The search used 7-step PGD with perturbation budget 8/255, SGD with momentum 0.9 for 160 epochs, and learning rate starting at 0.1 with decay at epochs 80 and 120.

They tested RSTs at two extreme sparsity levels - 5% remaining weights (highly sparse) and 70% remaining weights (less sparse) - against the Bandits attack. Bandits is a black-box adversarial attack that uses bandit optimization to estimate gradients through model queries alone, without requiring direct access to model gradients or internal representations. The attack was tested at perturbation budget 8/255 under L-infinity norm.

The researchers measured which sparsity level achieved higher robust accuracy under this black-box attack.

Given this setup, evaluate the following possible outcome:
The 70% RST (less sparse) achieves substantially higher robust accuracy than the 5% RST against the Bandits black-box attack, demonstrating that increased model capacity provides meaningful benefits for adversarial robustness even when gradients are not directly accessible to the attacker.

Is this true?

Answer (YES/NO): NO